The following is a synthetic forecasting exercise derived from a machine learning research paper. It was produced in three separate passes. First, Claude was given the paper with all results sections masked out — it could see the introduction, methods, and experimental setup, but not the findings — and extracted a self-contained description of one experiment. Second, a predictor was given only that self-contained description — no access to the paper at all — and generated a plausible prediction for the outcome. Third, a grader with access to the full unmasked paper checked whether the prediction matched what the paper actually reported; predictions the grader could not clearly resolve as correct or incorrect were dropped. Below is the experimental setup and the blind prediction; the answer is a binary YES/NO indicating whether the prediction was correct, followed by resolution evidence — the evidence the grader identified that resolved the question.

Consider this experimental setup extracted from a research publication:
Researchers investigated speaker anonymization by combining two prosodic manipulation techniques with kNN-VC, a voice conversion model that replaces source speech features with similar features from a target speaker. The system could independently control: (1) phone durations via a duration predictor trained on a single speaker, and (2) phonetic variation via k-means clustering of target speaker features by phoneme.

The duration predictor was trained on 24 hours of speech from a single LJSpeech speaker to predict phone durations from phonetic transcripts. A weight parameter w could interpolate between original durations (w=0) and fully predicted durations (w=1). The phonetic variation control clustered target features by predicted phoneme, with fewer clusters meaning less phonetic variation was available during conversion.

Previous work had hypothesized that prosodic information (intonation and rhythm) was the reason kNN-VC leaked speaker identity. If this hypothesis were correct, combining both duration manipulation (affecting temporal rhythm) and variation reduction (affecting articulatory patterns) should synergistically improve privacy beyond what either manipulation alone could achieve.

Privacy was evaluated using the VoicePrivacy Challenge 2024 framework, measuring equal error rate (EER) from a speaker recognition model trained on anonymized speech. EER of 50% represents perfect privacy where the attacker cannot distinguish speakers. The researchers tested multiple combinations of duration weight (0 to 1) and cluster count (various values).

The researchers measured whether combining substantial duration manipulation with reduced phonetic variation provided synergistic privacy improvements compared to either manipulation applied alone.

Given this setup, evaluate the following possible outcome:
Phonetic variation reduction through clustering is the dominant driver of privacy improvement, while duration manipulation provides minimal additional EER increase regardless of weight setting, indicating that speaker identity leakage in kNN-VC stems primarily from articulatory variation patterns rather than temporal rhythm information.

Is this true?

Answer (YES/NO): NO